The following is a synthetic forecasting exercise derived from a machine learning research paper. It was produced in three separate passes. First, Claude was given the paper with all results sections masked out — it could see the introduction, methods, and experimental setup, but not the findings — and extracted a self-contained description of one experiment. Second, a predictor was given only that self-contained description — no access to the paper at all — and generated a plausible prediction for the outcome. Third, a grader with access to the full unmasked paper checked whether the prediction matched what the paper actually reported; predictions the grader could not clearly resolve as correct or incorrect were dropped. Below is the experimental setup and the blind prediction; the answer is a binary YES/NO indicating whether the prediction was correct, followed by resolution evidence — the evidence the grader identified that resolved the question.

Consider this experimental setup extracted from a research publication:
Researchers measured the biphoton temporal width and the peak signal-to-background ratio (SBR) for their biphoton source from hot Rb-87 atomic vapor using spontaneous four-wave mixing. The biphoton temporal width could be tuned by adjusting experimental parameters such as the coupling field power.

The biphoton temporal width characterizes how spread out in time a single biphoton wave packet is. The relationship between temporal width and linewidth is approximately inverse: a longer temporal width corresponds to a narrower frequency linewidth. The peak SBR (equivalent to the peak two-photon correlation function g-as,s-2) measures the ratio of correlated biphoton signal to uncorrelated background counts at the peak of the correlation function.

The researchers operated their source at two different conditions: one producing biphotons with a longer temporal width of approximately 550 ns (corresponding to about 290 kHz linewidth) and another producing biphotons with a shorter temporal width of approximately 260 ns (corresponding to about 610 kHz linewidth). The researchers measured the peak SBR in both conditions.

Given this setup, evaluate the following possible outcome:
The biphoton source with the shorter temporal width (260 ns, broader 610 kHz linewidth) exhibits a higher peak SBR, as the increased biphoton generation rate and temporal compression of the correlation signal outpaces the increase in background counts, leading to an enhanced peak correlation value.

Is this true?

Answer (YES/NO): YES